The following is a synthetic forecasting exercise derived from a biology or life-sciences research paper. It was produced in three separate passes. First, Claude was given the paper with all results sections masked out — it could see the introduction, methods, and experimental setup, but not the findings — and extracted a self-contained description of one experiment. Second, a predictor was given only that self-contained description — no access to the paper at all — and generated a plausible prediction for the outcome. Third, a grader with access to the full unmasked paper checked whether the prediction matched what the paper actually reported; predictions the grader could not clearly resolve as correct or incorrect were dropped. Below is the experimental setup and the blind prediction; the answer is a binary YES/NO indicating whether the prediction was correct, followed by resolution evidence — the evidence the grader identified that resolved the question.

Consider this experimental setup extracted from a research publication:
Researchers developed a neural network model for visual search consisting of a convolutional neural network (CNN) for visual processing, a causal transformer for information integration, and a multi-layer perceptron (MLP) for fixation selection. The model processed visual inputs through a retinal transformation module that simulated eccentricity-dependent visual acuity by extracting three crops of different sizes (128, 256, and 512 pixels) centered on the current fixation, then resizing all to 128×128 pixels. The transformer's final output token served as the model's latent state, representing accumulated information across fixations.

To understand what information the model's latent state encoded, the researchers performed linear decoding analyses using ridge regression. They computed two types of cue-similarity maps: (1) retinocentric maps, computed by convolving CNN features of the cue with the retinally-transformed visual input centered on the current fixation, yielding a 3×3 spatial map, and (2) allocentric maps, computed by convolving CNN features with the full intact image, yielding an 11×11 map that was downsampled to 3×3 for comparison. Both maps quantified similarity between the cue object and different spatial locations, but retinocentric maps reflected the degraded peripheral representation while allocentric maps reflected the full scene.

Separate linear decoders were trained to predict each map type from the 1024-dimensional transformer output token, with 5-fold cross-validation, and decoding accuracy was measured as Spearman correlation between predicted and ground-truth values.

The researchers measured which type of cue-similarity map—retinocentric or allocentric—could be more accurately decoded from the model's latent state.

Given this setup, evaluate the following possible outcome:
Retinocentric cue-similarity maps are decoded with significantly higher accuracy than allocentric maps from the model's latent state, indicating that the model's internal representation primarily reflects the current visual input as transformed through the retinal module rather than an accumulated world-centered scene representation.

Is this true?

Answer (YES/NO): NO